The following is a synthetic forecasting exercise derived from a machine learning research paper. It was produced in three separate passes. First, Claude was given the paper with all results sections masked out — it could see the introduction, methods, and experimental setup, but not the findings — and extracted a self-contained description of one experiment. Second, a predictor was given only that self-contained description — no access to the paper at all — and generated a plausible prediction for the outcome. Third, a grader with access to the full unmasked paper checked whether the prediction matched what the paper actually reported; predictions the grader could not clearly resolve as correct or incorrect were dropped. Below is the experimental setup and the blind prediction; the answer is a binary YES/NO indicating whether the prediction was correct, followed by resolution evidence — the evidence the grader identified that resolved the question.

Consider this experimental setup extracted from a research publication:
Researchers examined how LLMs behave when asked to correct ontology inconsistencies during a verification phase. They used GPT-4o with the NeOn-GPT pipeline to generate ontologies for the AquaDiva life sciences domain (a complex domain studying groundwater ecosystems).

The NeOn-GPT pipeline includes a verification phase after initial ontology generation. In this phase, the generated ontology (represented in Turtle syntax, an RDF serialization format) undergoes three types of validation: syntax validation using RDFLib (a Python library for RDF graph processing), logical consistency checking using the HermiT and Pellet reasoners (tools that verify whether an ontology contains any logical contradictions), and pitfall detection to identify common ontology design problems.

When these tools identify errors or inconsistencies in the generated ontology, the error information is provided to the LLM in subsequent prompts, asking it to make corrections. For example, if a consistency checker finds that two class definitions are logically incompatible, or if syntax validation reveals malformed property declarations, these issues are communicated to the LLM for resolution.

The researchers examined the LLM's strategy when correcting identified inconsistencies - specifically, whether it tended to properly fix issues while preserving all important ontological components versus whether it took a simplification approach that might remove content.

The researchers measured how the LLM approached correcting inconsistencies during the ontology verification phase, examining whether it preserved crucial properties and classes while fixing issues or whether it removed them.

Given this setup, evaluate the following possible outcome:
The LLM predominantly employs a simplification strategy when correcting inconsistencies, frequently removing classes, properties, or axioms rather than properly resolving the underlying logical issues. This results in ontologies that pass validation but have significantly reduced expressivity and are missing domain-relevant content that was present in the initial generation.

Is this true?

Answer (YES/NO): YES